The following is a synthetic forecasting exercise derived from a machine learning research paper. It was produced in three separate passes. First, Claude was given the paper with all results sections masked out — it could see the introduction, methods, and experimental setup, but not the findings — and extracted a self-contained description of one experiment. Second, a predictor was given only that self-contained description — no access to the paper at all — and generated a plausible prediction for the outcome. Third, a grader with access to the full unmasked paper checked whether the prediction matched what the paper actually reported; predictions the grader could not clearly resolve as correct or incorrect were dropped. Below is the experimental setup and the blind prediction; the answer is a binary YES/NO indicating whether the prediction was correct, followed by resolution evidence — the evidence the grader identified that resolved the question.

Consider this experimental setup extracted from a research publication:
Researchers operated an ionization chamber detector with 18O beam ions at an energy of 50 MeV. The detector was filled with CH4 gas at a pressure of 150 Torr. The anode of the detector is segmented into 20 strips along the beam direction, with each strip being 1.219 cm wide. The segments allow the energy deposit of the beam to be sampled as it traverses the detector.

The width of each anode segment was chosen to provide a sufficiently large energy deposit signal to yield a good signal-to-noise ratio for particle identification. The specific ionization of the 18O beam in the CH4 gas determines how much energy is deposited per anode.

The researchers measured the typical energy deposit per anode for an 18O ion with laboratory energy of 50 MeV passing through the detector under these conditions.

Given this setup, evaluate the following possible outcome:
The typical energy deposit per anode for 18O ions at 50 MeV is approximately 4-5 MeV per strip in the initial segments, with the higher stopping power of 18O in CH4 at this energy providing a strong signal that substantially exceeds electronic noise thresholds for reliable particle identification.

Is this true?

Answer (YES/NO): NO